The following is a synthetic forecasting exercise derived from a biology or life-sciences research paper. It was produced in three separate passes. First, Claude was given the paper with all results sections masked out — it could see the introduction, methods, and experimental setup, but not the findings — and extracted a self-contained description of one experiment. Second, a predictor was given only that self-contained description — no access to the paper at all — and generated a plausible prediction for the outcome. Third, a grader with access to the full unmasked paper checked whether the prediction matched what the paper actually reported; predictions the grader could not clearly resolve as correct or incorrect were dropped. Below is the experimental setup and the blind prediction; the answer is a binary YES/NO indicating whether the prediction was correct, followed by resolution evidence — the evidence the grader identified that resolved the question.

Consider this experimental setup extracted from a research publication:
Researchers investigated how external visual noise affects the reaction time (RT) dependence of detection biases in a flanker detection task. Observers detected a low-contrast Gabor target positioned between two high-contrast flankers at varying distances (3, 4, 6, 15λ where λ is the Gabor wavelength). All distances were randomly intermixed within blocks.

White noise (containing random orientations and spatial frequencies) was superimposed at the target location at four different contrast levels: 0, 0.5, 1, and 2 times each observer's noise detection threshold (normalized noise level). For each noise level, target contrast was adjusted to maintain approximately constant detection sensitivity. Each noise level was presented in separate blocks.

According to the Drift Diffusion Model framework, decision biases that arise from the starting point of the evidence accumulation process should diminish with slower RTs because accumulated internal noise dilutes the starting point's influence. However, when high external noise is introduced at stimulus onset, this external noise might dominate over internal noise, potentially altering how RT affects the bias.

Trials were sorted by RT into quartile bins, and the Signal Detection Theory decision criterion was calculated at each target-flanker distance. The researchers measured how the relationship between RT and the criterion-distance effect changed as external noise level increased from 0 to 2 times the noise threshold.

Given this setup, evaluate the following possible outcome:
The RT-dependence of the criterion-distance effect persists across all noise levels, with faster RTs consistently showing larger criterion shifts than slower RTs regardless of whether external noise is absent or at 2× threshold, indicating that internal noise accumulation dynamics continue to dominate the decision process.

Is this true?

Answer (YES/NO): NO